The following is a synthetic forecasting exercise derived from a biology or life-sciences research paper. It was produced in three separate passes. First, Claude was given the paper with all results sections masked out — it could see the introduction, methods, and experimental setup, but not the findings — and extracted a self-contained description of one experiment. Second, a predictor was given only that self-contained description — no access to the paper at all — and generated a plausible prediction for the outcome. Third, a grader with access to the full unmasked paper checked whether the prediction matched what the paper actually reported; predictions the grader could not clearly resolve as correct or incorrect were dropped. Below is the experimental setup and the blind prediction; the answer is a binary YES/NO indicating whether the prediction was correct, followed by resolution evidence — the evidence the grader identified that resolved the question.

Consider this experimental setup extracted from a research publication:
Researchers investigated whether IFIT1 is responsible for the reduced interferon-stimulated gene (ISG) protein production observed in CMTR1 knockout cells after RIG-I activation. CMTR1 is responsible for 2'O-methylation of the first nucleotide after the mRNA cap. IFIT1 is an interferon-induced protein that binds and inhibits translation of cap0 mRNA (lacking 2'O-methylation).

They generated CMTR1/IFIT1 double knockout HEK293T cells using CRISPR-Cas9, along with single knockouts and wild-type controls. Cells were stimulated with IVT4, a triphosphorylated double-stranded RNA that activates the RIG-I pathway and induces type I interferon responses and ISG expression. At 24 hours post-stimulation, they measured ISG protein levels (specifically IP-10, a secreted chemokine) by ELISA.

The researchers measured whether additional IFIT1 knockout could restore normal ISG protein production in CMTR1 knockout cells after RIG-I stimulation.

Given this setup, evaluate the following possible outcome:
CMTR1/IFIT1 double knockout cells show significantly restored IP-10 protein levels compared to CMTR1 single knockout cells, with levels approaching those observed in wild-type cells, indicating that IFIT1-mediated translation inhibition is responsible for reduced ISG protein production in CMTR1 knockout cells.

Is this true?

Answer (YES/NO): YES